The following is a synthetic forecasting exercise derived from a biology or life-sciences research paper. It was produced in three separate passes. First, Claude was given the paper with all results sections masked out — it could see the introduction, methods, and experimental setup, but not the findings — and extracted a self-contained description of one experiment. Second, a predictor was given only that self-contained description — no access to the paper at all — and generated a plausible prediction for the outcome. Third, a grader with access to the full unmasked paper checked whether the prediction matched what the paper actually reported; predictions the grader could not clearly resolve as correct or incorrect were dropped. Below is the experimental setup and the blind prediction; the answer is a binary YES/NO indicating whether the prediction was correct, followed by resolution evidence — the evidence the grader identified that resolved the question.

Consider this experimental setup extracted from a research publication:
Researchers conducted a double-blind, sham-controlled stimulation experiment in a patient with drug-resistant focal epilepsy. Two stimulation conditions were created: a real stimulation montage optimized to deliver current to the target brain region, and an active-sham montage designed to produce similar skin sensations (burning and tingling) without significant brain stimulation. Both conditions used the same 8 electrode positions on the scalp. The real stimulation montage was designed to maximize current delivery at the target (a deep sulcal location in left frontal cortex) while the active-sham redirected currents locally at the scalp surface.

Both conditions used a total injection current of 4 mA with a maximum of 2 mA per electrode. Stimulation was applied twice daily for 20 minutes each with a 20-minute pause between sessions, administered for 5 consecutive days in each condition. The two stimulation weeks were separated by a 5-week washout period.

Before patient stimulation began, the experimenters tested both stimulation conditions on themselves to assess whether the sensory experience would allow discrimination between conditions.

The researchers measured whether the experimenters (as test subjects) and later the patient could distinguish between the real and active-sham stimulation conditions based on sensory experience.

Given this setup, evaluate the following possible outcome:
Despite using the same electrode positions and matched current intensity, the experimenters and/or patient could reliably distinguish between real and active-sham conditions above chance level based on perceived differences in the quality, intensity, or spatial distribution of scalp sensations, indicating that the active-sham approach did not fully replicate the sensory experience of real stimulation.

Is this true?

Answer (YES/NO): NO